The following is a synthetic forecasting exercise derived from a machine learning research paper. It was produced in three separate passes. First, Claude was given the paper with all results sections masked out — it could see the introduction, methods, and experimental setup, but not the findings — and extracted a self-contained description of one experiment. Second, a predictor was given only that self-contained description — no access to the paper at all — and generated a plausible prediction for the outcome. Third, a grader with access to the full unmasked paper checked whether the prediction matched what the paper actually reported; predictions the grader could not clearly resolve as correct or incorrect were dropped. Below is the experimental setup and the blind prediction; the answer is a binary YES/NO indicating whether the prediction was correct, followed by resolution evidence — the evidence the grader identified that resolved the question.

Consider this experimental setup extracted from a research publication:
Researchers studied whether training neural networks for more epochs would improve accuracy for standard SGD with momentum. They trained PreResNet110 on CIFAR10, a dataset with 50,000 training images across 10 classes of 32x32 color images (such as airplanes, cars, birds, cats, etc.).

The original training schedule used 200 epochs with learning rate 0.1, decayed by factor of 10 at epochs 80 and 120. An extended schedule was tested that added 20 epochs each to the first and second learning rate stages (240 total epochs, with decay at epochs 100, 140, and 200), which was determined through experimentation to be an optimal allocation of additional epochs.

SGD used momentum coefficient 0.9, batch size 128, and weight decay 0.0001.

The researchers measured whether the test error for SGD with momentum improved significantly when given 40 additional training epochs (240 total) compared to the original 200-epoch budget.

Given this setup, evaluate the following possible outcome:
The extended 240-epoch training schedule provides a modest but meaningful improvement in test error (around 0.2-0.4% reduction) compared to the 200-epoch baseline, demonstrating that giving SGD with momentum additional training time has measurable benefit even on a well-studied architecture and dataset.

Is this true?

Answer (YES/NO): NO